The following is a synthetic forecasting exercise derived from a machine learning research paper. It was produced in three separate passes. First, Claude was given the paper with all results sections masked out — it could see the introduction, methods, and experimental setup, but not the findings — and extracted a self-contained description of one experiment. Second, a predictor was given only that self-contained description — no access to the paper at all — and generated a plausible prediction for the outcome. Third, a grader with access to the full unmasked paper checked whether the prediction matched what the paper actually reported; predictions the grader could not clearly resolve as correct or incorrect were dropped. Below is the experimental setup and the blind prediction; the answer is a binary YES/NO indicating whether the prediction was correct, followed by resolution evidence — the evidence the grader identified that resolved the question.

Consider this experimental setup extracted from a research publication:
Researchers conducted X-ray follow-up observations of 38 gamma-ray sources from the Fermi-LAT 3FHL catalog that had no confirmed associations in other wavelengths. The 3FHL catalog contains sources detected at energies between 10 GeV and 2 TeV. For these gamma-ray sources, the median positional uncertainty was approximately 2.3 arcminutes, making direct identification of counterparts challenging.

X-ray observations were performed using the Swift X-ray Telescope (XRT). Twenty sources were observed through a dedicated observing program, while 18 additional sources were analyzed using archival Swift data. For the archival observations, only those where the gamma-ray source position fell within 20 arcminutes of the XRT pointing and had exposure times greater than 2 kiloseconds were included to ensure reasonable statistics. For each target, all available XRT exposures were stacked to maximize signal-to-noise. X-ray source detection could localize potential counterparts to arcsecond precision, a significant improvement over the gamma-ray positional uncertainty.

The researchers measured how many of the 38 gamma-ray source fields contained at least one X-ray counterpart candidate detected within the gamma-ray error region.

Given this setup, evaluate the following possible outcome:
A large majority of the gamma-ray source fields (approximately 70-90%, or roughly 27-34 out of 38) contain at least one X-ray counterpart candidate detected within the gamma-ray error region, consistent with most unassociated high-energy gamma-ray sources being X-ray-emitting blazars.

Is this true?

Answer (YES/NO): NO